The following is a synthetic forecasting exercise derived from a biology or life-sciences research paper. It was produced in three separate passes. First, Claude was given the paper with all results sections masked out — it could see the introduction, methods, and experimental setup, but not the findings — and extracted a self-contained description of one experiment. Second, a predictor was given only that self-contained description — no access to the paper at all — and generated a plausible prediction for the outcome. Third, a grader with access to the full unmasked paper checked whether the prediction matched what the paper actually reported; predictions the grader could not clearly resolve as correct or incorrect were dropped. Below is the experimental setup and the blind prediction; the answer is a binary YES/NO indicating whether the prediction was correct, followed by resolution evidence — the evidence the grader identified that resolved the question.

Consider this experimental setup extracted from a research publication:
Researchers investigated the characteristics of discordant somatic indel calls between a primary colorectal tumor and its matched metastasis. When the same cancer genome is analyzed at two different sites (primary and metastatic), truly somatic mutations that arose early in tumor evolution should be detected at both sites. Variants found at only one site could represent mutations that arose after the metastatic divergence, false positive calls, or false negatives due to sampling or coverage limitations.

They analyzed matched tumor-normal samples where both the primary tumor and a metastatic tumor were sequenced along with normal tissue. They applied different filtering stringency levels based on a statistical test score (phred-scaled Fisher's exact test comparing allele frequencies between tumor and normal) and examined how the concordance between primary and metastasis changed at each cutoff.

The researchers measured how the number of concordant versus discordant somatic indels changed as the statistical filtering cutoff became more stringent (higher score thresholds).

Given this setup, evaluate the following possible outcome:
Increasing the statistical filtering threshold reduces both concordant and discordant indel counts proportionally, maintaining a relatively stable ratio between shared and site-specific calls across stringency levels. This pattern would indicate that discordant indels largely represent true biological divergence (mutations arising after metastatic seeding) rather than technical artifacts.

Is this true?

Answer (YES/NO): NO